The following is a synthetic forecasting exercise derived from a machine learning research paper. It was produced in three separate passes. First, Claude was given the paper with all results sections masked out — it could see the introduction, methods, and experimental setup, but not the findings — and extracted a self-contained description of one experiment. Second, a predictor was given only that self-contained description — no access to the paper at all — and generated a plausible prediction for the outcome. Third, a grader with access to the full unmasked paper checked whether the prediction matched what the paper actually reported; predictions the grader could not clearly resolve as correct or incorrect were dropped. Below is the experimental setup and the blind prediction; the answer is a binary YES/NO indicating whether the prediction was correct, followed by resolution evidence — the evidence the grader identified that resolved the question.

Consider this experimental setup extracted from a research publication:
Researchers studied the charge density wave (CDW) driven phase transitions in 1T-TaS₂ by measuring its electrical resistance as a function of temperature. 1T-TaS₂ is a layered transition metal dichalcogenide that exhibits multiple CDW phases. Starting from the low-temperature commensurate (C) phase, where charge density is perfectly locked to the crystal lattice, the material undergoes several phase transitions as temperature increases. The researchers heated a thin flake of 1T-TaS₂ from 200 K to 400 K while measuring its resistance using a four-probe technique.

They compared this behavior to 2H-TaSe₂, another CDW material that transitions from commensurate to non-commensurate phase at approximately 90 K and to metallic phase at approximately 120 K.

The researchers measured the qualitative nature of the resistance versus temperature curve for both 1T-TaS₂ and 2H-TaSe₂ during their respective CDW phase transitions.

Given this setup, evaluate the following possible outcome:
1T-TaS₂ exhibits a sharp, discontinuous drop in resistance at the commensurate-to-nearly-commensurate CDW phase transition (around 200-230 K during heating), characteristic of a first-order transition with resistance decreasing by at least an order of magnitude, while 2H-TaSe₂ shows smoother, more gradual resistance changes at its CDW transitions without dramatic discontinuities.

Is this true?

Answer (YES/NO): NO